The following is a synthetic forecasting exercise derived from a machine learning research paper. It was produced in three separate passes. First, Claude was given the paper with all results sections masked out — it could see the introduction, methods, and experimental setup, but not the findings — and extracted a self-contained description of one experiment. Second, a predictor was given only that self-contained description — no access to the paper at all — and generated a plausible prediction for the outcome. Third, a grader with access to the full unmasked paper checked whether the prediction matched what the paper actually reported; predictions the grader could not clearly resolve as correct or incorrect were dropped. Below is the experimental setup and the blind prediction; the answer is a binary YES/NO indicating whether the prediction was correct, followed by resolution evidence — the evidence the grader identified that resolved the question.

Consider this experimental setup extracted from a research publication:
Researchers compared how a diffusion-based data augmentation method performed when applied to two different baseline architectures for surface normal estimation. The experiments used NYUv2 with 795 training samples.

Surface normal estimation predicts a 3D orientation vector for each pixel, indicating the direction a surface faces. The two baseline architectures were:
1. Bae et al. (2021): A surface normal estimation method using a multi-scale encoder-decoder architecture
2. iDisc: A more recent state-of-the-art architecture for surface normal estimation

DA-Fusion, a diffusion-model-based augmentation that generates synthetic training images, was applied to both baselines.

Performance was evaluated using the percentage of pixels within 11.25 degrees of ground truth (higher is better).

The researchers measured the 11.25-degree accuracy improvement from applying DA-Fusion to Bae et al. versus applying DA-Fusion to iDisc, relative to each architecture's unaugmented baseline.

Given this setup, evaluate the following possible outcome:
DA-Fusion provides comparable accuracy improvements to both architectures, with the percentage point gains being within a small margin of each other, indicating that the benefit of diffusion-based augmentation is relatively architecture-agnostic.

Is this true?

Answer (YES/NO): YES